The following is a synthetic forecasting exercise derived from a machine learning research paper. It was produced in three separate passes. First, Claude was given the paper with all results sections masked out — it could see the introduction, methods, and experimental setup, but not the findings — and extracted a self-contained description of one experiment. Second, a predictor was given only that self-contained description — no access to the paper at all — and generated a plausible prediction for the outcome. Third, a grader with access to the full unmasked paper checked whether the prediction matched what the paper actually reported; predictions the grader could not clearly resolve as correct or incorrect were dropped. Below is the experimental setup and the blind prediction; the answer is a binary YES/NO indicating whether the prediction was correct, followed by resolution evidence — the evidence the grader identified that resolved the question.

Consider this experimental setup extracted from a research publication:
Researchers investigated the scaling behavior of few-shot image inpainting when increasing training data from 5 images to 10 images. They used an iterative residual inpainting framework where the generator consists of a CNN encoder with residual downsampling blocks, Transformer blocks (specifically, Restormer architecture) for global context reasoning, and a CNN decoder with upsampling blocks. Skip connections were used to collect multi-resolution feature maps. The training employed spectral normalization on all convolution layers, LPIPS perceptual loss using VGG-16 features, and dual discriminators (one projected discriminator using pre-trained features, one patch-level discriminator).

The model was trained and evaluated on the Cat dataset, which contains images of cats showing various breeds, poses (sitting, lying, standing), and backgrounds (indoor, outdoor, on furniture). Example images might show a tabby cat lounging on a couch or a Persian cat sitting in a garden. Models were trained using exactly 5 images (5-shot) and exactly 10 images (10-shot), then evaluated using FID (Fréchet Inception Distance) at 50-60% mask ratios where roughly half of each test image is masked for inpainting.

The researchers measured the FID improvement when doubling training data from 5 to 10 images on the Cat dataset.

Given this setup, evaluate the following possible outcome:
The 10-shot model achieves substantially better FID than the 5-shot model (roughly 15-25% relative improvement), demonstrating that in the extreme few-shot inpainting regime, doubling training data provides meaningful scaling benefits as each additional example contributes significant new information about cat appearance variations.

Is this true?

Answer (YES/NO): NO